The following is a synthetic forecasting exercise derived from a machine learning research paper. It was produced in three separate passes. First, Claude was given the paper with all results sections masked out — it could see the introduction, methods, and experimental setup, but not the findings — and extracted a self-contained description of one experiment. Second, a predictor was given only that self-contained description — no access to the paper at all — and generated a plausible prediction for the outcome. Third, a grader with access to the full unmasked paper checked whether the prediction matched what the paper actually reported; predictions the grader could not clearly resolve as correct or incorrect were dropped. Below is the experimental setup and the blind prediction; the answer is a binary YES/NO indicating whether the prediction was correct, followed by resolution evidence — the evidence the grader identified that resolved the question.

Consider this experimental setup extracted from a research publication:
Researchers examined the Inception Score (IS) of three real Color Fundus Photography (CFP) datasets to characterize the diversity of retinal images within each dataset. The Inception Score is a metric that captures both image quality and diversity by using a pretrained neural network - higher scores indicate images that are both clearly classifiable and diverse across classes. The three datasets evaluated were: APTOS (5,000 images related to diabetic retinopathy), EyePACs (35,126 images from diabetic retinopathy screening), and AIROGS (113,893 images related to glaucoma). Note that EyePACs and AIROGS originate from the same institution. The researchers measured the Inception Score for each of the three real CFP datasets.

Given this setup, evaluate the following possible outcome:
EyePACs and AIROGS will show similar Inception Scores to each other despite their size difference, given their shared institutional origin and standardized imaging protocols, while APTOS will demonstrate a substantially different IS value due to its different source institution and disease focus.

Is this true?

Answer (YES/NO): NO